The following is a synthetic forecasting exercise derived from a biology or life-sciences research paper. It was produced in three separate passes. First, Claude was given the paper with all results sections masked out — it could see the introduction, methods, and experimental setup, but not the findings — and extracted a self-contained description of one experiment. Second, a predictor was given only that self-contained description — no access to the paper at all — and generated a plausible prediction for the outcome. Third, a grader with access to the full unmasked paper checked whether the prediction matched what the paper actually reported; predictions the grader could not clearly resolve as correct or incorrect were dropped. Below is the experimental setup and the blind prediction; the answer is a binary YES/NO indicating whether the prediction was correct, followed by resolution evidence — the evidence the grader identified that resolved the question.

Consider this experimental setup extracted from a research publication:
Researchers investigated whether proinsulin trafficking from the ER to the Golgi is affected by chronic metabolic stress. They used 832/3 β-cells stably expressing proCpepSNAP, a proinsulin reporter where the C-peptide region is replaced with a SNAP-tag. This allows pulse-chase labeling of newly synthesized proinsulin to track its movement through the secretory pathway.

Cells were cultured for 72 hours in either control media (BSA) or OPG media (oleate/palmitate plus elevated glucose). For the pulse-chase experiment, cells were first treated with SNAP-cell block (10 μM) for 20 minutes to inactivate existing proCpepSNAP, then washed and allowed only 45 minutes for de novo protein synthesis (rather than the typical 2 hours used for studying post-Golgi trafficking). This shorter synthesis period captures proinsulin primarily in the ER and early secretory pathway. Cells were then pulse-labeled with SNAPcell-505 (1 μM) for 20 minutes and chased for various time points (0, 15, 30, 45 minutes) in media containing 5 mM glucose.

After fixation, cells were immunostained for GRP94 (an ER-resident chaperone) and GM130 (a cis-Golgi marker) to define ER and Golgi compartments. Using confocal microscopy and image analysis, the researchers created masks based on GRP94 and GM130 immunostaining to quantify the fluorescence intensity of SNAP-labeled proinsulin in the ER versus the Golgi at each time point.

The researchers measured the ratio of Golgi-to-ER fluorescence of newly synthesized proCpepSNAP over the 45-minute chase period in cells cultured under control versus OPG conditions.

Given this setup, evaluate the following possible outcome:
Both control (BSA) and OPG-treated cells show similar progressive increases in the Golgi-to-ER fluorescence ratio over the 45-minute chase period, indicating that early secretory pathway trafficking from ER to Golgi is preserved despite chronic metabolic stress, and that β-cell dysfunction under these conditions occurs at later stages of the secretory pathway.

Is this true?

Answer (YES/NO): NO